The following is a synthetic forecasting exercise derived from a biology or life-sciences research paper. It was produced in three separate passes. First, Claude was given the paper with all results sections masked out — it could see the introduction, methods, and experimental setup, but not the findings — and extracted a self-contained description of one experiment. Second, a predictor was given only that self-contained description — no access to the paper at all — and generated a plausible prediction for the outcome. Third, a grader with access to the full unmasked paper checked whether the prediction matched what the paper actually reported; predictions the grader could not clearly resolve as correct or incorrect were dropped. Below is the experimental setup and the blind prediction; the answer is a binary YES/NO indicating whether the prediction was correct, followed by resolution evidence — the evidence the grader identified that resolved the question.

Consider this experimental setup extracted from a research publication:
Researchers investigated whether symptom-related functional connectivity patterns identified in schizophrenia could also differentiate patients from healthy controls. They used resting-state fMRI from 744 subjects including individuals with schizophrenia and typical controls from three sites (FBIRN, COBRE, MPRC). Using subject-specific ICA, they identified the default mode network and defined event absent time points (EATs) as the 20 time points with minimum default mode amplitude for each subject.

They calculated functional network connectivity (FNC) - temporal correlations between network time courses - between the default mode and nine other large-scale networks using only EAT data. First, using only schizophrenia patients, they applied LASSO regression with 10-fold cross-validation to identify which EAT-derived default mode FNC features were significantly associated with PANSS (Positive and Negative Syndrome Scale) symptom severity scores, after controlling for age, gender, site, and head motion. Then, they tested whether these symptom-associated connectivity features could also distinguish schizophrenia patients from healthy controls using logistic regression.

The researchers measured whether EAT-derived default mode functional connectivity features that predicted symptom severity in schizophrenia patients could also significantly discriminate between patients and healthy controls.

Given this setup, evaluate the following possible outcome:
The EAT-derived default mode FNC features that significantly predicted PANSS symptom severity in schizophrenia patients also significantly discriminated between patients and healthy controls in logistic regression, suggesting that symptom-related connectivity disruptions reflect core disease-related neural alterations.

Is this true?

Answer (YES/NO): YES